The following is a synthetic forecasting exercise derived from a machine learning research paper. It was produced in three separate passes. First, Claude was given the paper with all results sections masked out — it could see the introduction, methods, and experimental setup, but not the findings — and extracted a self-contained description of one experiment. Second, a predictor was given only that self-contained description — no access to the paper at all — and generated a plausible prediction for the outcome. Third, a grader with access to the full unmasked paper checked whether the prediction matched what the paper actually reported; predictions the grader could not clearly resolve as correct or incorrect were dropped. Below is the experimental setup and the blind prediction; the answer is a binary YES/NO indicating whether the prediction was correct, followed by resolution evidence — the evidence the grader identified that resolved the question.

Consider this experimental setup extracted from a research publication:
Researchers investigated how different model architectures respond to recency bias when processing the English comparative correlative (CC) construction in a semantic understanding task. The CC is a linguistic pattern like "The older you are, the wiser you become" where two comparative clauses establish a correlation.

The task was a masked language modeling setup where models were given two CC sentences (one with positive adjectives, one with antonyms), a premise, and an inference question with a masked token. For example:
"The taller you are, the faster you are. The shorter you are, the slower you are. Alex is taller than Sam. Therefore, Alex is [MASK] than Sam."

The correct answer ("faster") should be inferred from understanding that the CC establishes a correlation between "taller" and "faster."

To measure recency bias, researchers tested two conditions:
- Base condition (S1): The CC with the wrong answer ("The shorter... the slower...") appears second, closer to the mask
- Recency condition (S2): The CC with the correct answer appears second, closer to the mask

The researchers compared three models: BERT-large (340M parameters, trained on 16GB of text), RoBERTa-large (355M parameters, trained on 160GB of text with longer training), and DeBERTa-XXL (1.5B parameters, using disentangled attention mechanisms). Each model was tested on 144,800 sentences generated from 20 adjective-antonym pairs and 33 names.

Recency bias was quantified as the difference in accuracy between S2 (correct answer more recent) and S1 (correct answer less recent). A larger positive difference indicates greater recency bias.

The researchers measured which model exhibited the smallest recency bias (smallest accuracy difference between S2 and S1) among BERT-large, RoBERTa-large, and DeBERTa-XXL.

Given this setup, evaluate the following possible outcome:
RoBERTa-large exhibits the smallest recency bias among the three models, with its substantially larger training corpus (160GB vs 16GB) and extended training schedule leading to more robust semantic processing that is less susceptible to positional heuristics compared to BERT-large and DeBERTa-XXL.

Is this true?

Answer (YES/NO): NO